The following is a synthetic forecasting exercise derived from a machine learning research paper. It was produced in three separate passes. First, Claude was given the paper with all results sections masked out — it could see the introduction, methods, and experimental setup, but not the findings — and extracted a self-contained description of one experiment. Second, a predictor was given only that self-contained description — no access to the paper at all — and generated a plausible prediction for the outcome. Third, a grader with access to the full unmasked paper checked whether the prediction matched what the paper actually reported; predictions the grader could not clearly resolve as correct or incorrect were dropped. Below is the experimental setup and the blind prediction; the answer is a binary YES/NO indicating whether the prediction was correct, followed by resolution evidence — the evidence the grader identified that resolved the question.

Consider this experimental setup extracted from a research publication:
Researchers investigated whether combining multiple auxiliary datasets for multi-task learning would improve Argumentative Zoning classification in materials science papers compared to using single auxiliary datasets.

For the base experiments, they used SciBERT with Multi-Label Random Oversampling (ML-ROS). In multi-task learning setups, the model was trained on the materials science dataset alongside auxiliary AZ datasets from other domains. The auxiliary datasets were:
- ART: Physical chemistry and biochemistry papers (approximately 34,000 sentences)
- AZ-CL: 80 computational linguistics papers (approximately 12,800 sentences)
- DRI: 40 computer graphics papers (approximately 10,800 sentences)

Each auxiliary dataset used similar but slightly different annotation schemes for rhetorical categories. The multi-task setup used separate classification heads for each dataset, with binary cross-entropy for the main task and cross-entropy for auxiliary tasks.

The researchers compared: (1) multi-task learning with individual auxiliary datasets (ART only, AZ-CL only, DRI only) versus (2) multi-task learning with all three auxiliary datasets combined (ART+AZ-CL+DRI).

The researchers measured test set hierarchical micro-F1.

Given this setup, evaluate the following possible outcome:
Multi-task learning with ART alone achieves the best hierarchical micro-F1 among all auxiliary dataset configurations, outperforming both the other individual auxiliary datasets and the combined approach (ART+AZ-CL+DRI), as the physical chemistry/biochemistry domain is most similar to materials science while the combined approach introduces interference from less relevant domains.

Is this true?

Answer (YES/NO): NO